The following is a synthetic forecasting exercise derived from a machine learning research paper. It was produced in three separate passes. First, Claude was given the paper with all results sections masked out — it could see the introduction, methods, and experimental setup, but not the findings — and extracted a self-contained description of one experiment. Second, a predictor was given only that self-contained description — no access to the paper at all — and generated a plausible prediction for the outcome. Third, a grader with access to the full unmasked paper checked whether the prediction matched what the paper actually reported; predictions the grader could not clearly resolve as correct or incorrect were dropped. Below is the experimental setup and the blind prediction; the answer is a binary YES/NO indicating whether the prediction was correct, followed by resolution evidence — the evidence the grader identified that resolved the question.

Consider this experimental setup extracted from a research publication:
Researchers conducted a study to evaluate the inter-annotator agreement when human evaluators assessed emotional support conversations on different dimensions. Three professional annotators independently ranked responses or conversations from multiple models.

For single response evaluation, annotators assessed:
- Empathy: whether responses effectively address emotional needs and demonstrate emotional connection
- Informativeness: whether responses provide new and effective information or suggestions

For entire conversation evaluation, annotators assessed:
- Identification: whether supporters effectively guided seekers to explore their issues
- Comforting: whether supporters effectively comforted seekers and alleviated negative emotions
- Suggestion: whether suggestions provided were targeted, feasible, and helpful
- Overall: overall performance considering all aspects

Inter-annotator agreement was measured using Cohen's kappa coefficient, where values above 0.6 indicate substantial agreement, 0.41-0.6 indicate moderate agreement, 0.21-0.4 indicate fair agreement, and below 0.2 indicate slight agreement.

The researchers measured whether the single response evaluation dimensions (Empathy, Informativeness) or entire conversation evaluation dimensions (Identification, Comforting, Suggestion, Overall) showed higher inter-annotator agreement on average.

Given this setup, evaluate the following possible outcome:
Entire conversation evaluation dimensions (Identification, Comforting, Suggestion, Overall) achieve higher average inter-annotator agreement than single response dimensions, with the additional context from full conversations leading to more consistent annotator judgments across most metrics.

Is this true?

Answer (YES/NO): NO